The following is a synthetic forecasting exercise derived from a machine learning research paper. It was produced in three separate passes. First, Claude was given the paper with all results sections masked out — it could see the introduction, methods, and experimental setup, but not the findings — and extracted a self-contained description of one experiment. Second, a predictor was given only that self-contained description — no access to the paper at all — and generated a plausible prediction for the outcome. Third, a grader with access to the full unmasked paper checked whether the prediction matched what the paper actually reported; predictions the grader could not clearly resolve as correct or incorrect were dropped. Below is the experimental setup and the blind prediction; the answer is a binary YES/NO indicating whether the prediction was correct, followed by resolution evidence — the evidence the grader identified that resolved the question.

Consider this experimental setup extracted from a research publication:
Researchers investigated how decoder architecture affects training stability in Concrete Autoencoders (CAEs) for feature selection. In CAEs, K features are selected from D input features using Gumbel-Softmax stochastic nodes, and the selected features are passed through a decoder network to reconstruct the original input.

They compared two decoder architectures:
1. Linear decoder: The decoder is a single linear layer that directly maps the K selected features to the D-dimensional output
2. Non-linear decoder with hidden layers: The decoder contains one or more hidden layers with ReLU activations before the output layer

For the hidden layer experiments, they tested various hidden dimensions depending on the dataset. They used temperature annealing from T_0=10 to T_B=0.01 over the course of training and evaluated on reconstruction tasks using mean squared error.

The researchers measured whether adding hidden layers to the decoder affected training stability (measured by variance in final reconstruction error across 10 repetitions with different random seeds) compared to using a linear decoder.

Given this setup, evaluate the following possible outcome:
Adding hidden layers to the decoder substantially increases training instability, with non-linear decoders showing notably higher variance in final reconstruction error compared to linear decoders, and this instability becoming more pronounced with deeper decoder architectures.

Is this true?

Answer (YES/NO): YES